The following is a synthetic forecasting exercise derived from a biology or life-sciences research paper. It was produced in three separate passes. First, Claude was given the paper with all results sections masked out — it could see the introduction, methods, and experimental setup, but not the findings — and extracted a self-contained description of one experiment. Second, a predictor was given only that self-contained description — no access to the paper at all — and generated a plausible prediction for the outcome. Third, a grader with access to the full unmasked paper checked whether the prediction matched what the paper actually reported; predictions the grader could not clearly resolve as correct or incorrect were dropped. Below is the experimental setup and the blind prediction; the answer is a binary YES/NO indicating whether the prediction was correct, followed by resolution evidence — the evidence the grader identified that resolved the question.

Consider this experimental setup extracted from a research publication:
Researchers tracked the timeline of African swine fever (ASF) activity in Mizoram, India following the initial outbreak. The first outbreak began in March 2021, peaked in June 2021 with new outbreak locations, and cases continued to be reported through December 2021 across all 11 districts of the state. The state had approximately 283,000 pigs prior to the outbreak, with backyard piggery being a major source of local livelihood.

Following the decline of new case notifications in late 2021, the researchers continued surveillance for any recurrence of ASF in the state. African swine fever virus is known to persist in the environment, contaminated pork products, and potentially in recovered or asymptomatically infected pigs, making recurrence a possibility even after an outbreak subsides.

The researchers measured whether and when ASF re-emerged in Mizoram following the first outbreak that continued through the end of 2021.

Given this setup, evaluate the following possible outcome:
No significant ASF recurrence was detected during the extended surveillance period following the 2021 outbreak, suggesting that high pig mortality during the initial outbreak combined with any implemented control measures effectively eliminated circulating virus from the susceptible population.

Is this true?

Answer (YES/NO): NO